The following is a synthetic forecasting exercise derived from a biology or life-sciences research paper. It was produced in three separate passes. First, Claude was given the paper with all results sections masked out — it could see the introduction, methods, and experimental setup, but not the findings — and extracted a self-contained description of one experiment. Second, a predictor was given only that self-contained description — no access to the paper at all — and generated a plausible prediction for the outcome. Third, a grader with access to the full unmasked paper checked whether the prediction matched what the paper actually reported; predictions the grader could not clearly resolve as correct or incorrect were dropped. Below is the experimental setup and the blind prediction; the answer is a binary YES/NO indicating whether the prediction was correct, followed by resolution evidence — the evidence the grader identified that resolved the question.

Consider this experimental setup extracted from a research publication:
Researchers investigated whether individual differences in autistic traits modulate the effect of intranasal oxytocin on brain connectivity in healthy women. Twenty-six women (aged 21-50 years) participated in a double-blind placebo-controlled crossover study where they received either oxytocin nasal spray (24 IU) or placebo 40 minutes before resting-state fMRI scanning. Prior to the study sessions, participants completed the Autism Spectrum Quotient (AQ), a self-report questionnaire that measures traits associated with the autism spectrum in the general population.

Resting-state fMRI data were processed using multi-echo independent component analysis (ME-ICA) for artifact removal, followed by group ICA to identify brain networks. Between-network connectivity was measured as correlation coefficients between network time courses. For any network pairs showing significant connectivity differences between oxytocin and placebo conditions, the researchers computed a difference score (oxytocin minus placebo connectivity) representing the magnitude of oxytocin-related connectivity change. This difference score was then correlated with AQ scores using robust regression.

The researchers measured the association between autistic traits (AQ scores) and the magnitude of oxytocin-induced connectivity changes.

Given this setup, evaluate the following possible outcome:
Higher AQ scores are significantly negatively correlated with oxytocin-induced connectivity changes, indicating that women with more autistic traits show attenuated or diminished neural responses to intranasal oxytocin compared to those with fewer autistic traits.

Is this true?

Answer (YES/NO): NO